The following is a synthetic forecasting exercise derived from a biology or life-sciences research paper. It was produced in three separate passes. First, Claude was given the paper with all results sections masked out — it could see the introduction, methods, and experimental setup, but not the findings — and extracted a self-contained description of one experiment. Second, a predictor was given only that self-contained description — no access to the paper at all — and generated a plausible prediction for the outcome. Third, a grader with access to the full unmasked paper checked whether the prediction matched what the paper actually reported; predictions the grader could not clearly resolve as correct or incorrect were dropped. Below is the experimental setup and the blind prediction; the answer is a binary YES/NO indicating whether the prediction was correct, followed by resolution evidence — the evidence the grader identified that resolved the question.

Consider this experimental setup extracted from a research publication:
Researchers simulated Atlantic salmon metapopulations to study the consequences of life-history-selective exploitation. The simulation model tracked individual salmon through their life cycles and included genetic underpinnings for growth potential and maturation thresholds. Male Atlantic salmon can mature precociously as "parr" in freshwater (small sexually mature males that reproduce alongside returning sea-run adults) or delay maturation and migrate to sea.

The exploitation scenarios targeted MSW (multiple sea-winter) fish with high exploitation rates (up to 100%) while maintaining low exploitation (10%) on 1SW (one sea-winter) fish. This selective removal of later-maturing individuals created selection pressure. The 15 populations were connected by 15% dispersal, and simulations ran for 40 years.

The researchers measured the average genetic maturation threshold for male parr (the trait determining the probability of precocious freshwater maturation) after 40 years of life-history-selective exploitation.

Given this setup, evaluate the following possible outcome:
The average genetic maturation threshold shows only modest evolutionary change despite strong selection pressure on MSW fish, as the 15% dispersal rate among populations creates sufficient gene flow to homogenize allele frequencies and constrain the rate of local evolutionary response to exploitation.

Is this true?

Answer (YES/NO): NO